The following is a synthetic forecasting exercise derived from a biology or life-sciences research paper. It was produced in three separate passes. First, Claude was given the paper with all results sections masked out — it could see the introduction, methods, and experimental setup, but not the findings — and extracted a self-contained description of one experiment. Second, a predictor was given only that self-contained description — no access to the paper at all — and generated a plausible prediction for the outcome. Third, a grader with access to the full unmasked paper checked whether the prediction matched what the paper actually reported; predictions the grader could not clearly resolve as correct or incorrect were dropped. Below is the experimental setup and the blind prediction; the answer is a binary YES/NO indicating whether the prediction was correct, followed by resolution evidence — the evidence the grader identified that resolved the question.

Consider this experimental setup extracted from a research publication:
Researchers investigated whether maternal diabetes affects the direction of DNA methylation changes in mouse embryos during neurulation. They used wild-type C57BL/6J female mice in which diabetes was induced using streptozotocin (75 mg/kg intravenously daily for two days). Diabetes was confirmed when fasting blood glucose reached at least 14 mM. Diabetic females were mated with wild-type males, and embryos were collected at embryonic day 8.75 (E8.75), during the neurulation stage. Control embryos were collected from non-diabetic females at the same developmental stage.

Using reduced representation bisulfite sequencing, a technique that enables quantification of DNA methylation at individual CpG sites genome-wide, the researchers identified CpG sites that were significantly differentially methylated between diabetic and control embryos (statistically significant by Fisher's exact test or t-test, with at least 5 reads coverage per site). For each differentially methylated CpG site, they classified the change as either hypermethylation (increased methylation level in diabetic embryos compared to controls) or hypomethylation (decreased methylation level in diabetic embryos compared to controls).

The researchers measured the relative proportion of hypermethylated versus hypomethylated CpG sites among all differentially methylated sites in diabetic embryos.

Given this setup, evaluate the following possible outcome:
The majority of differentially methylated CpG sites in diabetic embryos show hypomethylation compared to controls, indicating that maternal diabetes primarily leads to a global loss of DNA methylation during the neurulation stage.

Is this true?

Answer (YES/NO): YES